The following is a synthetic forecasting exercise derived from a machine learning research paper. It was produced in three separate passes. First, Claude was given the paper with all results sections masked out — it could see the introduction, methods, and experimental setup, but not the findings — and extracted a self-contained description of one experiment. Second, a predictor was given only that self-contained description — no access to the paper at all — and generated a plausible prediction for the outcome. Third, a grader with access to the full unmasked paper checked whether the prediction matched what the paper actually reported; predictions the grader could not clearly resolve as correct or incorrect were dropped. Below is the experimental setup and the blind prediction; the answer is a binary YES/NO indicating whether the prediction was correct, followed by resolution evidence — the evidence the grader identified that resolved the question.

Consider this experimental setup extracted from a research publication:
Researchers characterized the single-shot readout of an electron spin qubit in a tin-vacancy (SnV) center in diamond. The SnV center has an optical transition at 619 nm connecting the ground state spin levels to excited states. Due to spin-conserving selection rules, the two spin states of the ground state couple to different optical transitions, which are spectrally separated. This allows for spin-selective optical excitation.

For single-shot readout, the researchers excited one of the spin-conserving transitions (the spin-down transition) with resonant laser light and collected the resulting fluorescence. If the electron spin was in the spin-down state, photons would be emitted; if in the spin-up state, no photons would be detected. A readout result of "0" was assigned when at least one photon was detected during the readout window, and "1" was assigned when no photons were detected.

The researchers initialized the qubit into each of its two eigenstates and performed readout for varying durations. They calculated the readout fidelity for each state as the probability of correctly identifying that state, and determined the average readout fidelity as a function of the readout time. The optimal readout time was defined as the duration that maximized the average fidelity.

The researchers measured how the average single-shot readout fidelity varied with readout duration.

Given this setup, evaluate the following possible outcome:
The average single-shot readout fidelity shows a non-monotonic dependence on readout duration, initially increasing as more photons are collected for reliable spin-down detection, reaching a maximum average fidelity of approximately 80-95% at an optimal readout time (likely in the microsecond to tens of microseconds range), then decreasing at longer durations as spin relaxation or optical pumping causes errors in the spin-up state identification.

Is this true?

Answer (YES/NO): NO